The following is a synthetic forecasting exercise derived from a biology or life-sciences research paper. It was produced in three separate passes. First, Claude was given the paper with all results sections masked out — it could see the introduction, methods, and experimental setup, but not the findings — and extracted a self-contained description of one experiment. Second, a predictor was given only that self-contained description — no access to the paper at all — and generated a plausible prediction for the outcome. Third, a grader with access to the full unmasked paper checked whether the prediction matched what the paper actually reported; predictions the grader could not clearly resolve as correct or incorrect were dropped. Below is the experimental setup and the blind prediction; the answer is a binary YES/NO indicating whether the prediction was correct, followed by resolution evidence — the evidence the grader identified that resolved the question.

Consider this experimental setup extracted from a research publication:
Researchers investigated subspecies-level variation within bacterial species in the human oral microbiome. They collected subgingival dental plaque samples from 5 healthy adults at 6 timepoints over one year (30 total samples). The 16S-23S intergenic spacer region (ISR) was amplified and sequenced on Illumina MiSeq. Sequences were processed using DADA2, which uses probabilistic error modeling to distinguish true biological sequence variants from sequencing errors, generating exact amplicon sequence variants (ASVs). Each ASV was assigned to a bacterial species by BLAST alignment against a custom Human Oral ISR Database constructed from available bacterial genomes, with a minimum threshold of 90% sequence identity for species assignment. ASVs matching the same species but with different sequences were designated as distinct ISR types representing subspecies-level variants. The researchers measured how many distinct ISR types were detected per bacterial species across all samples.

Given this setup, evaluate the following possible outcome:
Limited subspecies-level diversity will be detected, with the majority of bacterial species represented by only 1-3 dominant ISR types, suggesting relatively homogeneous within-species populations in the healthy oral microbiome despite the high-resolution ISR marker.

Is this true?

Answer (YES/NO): NO